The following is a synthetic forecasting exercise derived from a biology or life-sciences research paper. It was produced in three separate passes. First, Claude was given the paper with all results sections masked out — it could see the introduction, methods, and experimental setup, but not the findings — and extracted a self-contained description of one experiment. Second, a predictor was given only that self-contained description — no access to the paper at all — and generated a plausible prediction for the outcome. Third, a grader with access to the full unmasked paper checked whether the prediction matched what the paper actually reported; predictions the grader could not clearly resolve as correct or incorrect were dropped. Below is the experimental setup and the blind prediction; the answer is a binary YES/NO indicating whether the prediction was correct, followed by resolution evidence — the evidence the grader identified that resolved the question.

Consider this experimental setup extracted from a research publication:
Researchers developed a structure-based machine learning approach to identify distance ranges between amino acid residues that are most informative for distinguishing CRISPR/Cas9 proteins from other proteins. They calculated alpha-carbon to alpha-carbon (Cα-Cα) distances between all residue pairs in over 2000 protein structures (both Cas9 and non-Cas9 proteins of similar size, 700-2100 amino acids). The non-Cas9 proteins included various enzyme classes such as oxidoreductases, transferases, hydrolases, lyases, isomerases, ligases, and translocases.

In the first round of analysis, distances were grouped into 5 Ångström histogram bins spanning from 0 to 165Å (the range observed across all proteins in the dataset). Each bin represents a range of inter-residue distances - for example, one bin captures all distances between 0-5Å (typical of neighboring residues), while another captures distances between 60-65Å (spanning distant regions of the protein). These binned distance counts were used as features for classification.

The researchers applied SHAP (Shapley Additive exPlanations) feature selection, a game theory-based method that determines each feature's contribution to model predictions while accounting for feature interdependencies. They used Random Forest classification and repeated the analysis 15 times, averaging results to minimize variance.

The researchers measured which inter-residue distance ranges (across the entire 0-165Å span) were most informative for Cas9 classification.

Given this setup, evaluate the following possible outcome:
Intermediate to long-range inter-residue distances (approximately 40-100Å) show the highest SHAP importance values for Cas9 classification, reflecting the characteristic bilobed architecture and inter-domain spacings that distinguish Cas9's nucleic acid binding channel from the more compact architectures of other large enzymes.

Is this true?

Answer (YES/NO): NO